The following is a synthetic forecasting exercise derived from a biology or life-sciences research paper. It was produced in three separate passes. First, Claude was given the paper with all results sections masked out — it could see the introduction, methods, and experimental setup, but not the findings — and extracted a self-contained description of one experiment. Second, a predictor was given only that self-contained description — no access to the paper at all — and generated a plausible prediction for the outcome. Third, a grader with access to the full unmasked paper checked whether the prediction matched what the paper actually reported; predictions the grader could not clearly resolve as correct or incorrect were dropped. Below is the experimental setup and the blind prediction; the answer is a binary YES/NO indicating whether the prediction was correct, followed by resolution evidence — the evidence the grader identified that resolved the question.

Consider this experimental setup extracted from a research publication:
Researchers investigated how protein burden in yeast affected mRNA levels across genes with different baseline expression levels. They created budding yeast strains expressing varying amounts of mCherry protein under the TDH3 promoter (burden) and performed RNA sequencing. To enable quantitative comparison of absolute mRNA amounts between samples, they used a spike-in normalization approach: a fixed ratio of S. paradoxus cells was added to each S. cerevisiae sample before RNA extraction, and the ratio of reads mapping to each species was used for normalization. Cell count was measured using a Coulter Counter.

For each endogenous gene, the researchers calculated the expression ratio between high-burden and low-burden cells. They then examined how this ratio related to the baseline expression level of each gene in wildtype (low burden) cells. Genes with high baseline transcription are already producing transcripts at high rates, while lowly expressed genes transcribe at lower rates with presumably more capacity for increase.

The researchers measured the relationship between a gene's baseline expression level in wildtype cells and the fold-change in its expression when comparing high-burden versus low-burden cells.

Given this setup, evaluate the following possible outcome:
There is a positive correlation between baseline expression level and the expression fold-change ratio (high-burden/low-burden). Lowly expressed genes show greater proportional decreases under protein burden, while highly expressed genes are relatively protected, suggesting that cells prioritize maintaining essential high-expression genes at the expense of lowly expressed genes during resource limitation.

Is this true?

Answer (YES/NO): NO